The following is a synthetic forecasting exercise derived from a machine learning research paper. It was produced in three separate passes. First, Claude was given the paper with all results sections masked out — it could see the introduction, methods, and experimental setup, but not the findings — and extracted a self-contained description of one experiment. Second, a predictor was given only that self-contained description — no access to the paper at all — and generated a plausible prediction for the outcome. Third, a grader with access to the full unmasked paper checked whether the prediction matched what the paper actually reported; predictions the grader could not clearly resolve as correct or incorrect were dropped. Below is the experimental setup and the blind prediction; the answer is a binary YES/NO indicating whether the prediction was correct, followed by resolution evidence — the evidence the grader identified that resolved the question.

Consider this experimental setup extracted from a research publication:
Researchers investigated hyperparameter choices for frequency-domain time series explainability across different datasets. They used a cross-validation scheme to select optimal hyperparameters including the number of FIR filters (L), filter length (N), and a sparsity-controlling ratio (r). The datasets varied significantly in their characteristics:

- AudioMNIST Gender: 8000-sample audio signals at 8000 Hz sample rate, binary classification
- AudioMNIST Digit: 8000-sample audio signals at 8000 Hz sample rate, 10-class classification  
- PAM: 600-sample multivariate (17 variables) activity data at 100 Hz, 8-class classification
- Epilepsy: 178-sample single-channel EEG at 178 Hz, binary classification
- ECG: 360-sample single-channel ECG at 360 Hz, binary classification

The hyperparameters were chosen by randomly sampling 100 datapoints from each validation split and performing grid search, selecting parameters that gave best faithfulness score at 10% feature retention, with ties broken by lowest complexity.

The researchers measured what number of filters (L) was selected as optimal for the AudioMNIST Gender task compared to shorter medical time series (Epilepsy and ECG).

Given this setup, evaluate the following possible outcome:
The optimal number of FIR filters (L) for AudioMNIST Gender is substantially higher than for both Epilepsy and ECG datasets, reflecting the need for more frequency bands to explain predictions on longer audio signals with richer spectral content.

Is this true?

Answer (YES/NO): YES